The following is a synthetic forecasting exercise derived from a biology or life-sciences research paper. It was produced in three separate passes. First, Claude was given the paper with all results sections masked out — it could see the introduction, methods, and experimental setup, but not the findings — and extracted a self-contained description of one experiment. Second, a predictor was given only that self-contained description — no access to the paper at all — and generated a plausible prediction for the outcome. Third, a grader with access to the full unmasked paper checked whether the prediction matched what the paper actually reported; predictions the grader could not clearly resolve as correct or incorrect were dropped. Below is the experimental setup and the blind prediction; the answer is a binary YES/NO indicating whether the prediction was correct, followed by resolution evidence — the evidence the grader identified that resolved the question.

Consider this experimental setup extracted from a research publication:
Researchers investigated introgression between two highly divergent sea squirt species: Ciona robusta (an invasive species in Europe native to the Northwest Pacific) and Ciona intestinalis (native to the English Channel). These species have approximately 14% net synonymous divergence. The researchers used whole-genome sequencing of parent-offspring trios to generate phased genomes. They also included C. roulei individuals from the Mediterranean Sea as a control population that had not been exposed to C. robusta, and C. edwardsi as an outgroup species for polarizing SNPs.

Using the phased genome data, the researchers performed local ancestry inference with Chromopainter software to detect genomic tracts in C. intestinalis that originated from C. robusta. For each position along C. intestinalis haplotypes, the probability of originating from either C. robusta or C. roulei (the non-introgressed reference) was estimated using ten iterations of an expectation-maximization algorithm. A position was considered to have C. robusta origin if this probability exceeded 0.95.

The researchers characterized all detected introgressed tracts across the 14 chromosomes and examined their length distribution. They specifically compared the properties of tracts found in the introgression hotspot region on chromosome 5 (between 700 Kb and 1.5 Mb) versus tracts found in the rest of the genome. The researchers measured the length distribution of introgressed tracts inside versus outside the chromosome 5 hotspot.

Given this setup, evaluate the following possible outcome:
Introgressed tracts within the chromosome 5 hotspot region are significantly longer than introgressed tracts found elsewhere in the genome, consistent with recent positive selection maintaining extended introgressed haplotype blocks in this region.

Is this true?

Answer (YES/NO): YES